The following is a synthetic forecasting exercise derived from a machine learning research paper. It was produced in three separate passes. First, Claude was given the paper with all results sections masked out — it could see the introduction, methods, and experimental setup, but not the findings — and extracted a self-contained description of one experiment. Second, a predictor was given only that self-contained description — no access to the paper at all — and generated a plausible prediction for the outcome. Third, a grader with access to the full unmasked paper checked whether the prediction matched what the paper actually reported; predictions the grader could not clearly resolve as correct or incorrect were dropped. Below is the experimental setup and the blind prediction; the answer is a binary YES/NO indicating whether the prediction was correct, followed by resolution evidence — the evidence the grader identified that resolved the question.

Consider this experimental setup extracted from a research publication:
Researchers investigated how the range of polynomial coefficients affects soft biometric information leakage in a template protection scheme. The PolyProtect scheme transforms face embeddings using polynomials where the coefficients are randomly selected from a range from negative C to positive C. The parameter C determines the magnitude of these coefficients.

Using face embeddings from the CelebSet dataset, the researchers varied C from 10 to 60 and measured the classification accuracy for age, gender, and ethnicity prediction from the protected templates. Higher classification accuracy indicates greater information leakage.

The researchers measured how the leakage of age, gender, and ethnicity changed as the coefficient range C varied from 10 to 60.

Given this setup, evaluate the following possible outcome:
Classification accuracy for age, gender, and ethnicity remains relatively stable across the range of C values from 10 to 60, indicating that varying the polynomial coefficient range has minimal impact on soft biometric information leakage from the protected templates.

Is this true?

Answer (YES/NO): NO